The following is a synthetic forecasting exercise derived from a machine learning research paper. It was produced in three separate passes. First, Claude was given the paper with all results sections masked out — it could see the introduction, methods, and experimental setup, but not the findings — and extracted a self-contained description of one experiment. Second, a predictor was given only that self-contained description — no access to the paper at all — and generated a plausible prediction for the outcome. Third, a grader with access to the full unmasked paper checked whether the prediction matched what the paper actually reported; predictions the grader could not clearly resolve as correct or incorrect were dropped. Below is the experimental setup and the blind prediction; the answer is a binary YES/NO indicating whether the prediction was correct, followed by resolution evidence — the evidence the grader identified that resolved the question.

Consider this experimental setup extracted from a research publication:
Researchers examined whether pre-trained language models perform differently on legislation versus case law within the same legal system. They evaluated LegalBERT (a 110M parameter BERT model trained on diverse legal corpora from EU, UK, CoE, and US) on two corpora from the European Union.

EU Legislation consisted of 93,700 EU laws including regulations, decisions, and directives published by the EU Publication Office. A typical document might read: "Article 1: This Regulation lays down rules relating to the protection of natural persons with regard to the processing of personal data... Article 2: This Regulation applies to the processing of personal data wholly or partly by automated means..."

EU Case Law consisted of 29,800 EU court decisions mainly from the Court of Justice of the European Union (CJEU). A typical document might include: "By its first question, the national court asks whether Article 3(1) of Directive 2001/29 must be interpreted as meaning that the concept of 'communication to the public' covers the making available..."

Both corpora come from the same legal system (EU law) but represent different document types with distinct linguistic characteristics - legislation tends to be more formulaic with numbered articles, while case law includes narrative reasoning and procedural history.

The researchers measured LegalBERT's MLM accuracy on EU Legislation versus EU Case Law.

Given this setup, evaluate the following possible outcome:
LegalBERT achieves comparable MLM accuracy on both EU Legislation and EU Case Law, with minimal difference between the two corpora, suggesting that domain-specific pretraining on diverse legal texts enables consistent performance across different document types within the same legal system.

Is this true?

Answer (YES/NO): NO